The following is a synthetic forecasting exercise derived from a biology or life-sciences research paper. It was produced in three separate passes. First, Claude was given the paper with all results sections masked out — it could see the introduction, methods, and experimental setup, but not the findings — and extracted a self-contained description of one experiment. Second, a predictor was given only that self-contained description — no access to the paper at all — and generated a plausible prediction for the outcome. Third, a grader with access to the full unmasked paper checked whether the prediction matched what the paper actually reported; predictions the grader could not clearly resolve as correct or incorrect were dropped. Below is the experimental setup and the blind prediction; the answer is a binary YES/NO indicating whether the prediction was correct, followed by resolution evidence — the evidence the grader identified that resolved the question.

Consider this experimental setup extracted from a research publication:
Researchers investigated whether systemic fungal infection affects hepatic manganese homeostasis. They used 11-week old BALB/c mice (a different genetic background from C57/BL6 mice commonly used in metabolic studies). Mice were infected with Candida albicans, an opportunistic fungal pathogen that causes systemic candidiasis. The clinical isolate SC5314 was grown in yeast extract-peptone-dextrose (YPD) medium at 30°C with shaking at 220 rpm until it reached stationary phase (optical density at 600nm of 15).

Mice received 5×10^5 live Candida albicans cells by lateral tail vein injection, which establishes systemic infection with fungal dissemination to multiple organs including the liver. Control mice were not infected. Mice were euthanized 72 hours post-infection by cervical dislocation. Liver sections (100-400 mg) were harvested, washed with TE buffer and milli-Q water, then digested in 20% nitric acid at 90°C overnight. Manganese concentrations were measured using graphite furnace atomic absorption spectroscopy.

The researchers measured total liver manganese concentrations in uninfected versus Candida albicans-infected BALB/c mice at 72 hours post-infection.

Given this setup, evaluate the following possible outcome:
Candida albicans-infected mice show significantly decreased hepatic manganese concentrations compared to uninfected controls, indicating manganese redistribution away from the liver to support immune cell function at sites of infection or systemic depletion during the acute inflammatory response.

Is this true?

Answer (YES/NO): YES